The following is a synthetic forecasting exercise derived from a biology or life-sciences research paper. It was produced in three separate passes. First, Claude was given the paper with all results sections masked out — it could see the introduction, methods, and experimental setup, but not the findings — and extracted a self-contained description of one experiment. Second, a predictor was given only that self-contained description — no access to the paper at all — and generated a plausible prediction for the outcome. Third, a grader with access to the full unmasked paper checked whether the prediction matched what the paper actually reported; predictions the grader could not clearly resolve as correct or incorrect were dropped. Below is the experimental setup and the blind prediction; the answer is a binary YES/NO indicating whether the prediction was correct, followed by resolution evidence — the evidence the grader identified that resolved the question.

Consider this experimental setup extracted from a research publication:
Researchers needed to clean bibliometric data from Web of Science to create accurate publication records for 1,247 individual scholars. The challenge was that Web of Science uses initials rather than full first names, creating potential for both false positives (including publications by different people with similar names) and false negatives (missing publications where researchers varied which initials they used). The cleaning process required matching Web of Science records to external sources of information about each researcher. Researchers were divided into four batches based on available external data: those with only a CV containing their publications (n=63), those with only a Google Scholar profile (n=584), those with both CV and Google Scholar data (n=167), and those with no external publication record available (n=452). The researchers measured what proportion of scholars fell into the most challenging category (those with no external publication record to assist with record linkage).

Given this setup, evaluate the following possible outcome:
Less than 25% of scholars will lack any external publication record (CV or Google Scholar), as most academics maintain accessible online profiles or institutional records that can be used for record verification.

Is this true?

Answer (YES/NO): NO